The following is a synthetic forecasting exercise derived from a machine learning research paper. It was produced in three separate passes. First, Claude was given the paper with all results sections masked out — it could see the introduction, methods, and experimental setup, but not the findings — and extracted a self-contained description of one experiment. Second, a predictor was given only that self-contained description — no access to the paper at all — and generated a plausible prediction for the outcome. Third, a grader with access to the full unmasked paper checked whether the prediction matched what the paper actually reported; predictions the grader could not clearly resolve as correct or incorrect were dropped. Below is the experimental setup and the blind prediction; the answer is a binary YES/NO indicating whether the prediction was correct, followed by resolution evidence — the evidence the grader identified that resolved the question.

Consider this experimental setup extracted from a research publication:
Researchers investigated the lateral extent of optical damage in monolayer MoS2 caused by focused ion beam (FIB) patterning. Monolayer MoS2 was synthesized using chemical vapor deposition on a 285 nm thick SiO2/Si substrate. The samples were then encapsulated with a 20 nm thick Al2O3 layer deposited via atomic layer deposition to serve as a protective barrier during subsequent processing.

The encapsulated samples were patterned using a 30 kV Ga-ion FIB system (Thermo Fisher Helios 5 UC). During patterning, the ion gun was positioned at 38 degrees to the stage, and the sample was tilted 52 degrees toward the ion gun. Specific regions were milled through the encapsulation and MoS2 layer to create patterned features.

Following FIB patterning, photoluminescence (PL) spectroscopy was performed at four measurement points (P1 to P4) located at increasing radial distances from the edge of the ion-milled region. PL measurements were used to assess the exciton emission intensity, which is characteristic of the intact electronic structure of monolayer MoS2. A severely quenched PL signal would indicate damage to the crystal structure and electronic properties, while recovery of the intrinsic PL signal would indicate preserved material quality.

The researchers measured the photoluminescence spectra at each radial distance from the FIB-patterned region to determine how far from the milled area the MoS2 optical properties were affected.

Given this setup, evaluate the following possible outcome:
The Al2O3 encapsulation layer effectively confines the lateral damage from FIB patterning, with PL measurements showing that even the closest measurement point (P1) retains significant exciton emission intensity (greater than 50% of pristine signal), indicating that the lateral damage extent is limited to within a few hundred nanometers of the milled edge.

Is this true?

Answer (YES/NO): NO